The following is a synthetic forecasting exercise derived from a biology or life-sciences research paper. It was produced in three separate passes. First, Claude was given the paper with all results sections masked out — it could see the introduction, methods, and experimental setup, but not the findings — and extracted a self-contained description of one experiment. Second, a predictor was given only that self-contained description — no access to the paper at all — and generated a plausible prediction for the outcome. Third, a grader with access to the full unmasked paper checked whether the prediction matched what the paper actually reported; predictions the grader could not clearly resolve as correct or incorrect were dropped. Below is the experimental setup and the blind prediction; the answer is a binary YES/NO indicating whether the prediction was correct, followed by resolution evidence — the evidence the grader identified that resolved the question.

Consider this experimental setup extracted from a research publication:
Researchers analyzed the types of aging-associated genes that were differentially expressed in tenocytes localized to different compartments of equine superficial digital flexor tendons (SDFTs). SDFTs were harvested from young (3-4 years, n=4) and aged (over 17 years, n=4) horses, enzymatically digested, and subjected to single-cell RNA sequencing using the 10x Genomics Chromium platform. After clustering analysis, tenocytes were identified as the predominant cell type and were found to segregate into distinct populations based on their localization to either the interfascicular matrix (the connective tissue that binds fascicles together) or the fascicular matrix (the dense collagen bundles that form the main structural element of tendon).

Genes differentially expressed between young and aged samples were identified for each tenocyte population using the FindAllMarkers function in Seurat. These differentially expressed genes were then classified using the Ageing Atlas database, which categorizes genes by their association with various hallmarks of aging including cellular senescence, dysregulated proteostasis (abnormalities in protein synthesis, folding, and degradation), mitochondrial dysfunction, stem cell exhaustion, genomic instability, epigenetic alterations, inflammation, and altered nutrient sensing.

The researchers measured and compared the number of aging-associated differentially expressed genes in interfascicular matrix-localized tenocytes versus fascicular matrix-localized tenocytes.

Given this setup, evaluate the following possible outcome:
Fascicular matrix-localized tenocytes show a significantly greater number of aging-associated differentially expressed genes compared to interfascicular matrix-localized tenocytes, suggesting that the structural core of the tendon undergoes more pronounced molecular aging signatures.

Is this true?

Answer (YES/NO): NO